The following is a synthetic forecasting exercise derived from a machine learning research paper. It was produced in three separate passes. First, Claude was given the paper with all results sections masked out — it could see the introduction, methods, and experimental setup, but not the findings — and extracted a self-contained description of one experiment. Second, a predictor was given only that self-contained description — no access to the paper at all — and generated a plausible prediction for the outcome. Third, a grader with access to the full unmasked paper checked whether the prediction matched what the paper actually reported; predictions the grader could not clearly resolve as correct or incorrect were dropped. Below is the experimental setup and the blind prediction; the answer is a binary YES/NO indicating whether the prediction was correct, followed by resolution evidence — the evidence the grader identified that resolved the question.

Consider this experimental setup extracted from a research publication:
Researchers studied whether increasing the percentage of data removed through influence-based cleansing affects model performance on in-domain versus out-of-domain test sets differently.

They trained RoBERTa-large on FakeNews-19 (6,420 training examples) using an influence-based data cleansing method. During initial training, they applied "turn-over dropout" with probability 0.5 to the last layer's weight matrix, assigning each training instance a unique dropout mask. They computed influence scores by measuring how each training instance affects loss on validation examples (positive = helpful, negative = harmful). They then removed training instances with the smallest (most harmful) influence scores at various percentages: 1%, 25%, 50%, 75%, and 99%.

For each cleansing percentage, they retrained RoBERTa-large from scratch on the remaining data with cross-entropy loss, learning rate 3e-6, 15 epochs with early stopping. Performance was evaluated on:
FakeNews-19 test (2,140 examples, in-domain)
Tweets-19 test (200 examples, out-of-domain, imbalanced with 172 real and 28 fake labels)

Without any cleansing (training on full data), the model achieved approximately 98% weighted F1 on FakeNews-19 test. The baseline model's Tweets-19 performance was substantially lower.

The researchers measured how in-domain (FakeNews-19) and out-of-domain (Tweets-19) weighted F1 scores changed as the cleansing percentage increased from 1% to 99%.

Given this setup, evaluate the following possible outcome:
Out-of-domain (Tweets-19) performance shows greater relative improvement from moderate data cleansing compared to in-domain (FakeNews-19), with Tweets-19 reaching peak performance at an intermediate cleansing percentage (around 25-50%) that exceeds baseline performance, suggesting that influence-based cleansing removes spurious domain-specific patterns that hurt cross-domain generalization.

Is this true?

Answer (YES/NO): NO